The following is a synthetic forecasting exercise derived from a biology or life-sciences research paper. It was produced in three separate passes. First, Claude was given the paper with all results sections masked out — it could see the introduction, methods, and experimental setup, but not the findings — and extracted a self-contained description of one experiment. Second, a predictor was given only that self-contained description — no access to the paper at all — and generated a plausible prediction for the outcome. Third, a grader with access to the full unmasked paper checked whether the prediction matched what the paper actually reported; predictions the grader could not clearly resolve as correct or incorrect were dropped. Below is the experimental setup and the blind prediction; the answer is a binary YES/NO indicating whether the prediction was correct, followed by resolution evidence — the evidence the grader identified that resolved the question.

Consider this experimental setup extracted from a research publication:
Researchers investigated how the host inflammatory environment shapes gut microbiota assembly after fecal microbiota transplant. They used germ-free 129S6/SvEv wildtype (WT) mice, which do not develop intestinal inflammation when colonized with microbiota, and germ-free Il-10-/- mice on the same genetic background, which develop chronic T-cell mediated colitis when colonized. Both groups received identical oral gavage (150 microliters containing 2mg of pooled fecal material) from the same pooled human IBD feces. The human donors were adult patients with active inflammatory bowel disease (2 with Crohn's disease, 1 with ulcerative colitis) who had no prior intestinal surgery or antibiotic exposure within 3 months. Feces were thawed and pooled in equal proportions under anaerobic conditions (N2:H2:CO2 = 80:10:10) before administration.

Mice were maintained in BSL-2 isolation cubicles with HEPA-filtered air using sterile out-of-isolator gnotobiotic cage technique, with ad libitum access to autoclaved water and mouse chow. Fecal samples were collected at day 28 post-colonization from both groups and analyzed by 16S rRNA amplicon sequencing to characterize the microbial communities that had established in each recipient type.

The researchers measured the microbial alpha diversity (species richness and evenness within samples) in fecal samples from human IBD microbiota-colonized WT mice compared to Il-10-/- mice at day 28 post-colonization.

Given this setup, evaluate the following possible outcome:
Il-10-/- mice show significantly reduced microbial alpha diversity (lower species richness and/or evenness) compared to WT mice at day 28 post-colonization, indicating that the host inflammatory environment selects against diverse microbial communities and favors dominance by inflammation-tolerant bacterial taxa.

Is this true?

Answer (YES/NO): YES